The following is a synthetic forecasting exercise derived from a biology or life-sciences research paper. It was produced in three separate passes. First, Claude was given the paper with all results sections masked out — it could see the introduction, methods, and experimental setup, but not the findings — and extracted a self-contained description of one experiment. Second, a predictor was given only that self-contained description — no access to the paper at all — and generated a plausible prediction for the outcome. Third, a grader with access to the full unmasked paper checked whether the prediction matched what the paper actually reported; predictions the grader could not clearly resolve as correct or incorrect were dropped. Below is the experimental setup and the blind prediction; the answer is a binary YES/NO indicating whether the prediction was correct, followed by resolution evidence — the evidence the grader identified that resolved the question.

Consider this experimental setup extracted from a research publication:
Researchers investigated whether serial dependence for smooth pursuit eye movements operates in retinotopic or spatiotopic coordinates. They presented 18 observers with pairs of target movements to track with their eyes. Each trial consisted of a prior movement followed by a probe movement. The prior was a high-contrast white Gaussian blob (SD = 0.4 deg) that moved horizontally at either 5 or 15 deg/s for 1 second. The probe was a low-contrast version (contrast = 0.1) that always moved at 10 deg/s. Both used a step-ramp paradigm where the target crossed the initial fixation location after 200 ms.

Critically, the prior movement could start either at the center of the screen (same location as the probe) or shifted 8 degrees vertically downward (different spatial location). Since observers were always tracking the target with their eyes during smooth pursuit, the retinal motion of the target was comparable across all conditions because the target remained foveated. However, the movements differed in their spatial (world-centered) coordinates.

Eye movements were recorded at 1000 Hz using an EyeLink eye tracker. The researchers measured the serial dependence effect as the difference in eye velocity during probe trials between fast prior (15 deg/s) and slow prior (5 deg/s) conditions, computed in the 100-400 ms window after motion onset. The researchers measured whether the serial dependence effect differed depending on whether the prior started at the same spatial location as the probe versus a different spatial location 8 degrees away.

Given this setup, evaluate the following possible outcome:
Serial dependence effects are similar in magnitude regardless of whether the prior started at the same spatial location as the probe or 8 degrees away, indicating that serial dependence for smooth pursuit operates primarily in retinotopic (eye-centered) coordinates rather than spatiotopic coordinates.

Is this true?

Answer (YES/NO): YES